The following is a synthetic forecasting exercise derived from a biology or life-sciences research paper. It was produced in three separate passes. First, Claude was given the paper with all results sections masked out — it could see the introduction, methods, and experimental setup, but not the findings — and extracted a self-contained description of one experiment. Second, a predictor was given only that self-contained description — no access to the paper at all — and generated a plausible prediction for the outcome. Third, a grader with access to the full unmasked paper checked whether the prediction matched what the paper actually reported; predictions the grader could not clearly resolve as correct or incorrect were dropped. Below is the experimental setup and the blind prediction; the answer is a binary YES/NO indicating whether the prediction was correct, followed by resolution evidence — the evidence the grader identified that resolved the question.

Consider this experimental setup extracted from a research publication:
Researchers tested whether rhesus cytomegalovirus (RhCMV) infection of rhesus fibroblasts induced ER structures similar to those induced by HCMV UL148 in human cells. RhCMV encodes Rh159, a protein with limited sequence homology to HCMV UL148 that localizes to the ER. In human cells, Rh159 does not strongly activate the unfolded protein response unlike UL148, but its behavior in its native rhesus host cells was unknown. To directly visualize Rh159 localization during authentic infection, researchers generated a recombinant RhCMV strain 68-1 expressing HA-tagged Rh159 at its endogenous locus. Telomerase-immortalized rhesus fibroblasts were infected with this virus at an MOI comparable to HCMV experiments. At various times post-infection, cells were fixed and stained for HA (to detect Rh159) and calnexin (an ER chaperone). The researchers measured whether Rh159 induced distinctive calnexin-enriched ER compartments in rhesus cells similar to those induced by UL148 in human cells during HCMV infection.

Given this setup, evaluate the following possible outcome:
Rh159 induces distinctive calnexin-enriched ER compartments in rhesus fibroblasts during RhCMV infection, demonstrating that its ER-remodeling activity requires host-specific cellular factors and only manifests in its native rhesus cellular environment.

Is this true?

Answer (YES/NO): NO